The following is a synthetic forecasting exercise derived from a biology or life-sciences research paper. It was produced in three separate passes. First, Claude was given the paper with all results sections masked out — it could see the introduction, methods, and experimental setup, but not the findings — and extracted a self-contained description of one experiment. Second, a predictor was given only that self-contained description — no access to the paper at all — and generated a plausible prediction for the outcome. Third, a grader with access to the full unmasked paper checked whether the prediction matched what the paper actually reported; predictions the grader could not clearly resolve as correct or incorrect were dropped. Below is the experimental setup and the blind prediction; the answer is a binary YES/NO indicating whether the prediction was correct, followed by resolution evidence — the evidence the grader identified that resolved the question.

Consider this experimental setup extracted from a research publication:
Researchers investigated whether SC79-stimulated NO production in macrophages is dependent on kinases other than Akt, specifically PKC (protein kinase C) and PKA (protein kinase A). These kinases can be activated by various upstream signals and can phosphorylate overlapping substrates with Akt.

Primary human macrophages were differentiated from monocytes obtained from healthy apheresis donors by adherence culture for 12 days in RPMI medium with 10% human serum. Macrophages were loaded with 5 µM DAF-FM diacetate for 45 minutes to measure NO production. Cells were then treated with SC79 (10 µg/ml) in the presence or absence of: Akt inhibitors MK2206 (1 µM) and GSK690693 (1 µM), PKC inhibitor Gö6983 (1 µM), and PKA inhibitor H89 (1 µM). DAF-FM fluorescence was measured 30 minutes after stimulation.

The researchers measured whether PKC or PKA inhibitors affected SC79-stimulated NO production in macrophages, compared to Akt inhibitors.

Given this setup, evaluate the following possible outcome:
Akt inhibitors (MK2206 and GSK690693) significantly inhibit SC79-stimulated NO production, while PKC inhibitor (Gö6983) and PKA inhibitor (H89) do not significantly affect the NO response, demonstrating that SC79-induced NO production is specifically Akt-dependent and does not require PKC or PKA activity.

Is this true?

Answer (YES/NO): YES